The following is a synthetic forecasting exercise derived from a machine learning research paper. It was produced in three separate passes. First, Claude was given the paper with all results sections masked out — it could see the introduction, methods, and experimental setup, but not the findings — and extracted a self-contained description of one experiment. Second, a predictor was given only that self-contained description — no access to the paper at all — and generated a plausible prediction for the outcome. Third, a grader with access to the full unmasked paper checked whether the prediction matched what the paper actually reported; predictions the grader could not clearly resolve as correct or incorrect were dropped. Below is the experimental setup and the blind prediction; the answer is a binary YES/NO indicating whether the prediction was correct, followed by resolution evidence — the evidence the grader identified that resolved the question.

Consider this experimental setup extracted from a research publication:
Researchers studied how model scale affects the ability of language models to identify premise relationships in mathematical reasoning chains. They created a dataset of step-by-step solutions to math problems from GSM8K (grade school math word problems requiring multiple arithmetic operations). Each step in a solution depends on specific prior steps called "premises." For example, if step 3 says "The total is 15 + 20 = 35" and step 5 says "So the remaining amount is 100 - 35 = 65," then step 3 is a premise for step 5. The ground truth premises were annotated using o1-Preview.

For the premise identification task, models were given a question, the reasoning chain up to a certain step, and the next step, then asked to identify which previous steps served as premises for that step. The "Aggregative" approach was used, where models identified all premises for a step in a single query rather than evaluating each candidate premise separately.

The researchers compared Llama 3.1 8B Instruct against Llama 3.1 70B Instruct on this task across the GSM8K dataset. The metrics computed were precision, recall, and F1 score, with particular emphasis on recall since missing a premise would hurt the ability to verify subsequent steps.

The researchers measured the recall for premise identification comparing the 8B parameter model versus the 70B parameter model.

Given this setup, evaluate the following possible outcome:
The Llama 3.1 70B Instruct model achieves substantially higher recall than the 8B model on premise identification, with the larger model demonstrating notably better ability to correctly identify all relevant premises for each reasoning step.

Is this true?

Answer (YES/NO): YES